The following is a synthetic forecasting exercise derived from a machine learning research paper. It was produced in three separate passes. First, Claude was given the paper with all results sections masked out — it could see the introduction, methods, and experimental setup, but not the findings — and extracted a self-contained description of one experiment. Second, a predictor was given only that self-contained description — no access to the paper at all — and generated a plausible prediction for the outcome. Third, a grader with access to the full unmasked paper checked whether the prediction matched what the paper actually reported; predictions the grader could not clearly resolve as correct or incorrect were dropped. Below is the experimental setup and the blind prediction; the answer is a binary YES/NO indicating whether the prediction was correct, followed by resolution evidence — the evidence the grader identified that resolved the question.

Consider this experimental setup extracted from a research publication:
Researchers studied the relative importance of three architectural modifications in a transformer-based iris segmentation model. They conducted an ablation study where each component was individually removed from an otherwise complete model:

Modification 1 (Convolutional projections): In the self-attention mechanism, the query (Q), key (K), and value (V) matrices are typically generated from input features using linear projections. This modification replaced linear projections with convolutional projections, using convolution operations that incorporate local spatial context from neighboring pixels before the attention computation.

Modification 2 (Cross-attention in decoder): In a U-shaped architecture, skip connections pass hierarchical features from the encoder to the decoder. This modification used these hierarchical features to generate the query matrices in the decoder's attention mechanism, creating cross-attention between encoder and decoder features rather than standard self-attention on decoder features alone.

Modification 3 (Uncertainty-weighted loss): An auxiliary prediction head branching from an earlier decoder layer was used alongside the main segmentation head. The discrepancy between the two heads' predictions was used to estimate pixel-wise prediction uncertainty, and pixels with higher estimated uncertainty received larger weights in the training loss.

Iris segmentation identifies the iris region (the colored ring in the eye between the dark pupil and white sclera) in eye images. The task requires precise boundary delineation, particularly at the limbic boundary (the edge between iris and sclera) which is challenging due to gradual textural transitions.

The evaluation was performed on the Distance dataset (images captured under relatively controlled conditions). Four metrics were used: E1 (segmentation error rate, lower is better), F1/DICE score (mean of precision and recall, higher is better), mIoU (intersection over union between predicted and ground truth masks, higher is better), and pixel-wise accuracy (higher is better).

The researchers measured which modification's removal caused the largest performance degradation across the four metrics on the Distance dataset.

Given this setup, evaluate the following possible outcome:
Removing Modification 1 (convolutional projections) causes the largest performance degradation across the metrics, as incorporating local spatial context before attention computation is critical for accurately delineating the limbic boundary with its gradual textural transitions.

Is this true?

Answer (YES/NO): YES